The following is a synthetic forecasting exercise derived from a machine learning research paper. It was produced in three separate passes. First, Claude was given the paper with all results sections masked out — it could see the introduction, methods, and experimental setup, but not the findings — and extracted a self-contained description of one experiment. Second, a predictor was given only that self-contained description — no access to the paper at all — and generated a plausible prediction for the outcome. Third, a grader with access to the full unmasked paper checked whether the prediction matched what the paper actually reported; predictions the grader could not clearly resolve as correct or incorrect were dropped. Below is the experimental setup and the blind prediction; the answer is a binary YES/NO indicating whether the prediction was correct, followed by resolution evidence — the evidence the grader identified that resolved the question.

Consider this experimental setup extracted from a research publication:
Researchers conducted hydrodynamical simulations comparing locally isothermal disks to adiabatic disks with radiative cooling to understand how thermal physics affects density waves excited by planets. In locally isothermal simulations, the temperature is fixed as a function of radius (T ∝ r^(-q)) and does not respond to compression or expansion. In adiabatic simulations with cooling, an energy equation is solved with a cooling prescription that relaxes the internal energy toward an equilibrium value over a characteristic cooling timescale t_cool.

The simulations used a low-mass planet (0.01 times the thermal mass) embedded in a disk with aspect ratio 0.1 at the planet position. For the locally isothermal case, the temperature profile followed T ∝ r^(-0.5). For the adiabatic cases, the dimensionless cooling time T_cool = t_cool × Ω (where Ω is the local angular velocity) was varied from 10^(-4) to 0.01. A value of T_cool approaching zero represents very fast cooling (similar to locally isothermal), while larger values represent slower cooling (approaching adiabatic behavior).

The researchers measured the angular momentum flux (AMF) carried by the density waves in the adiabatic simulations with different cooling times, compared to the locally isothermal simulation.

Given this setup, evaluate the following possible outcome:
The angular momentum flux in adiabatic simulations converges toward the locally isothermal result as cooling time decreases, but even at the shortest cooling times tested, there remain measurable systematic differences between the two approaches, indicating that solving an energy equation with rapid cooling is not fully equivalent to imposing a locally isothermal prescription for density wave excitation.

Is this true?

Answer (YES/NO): NO